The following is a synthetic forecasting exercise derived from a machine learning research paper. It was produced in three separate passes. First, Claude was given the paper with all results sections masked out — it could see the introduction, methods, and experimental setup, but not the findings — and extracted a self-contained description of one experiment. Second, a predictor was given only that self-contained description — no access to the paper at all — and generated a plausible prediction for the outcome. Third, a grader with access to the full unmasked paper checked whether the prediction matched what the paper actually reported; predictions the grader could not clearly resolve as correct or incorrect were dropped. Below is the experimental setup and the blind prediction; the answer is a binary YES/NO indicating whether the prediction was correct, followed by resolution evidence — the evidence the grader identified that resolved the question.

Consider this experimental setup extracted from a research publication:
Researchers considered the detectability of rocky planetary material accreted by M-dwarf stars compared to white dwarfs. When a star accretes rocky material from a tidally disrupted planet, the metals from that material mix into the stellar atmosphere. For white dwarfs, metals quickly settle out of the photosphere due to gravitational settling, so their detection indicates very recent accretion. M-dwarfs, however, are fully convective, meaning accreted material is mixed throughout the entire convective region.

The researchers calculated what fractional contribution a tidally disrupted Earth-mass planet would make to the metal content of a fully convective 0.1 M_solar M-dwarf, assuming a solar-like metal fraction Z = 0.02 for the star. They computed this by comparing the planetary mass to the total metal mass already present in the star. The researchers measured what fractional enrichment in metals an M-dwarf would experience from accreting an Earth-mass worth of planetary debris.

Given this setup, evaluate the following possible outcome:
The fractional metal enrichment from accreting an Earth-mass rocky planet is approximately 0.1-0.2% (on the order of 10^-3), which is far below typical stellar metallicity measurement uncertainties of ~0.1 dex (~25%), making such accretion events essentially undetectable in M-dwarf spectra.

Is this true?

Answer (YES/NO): YES